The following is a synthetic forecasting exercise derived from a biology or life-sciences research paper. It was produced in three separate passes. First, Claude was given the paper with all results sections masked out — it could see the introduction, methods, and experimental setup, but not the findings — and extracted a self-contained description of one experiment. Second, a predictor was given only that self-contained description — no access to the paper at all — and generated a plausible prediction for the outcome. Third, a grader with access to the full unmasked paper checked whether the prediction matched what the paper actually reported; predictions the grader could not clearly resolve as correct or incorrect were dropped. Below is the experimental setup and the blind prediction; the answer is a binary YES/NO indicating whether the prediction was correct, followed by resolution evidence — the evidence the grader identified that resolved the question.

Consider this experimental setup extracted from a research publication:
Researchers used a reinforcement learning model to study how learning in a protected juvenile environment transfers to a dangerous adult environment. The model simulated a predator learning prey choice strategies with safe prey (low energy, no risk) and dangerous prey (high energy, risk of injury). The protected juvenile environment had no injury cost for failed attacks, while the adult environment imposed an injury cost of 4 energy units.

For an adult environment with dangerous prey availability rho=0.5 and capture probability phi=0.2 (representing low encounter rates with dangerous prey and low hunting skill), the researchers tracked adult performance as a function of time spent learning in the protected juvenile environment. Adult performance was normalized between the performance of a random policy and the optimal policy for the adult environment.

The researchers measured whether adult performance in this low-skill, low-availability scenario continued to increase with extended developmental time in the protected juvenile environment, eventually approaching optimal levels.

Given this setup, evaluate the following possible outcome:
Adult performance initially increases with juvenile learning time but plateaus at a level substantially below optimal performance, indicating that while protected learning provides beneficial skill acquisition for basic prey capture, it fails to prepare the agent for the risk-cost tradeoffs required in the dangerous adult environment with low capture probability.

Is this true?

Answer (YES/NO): YES